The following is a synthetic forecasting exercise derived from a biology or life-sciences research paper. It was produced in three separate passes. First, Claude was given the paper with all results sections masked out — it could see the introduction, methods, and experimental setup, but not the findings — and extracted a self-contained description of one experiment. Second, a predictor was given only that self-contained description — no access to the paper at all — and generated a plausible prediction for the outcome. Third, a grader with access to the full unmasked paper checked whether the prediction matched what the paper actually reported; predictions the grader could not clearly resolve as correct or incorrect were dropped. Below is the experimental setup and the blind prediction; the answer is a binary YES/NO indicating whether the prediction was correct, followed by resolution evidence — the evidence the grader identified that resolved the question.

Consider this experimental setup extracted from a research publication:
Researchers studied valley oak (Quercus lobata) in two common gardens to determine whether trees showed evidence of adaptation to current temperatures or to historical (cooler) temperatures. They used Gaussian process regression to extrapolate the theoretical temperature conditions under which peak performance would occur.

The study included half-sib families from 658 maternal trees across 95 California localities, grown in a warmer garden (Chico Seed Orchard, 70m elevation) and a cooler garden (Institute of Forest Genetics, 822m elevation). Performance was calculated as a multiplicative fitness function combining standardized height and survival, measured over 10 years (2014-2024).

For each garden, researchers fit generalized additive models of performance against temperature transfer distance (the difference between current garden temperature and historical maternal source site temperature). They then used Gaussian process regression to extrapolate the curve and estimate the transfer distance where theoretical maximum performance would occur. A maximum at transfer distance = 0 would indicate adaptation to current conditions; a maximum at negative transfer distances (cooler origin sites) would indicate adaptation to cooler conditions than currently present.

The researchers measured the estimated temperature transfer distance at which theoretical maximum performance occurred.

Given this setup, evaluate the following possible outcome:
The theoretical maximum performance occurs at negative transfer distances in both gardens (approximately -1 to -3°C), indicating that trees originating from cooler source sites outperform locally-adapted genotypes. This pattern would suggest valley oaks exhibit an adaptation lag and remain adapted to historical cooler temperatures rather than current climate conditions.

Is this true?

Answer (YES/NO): NO